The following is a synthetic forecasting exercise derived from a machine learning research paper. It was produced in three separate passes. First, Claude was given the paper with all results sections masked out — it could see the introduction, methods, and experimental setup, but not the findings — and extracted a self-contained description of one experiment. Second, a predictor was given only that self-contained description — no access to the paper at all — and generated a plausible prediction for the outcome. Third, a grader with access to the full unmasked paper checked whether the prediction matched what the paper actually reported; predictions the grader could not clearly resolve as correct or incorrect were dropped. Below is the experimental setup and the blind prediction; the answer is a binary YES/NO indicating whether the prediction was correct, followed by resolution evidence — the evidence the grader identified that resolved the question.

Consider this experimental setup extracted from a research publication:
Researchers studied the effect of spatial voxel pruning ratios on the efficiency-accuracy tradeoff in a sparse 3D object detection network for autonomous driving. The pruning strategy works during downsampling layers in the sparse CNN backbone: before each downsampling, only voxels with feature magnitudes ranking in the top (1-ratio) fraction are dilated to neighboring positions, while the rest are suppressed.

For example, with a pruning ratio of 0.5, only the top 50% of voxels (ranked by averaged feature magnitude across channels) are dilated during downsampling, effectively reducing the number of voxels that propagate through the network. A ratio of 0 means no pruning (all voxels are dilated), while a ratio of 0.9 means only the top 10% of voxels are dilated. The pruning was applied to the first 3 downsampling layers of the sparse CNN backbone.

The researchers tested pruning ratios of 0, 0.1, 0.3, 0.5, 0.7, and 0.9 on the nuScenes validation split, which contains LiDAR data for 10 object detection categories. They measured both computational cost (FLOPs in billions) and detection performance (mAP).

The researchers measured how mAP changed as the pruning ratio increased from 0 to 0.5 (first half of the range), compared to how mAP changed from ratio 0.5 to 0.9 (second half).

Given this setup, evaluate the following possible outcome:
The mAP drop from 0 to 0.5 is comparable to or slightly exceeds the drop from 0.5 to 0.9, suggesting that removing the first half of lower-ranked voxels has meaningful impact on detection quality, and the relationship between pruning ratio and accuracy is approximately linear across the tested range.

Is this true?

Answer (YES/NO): NO